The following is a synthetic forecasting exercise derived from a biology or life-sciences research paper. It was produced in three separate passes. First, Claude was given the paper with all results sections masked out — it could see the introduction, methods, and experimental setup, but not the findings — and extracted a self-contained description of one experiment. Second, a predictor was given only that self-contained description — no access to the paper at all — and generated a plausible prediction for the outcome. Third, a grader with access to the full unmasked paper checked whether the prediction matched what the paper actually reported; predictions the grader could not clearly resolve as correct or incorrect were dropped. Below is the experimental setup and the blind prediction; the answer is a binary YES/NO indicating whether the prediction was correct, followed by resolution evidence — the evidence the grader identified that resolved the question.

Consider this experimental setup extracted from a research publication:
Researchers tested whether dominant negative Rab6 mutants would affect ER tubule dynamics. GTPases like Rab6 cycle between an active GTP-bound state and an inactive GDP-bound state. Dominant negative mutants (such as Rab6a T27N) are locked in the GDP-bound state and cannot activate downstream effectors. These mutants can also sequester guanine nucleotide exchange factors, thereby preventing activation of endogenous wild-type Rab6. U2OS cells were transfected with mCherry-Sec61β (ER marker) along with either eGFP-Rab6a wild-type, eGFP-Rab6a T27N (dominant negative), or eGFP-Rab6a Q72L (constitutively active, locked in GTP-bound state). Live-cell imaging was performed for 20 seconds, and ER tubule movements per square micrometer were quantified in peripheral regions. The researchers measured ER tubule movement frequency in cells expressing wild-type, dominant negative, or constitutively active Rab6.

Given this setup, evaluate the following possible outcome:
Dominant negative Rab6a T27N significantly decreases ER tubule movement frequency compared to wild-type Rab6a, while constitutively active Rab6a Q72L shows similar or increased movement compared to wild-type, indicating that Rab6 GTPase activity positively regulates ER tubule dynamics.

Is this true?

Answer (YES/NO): YES